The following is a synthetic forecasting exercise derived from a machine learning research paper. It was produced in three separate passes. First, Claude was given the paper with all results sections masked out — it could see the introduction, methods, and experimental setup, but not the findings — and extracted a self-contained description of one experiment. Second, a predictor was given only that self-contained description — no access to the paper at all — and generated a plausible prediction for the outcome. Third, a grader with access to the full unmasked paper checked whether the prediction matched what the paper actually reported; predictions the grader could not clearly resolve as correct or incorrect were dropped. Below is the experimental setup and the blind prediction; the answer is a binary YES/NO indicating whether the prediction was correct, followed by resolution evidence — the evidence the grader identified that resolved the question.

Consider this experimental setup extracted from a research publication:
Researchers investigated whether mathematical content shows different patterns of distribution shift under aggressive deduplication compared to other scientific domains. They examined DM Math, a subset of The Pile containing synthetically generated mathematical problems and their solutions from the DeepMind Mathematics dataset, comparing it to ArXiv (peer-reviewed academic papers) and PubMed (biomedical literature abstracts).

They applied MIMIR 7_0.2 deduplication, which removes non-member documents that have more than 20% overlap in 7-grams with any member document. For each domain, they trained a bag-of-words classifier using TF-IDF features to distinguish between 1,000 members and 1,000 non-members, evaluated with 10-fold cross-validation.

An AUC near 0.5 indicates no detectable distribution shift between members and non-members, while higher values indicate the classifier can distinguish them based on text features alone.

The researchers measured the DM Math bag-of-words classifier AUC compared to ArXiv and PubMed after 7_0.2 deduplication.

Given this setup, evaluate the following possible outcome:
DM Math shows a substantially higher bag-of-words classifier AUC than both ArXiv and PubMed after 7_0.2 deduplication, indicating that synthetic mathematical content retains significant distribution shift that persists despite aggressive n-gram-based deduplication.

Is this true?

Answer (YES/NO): NO